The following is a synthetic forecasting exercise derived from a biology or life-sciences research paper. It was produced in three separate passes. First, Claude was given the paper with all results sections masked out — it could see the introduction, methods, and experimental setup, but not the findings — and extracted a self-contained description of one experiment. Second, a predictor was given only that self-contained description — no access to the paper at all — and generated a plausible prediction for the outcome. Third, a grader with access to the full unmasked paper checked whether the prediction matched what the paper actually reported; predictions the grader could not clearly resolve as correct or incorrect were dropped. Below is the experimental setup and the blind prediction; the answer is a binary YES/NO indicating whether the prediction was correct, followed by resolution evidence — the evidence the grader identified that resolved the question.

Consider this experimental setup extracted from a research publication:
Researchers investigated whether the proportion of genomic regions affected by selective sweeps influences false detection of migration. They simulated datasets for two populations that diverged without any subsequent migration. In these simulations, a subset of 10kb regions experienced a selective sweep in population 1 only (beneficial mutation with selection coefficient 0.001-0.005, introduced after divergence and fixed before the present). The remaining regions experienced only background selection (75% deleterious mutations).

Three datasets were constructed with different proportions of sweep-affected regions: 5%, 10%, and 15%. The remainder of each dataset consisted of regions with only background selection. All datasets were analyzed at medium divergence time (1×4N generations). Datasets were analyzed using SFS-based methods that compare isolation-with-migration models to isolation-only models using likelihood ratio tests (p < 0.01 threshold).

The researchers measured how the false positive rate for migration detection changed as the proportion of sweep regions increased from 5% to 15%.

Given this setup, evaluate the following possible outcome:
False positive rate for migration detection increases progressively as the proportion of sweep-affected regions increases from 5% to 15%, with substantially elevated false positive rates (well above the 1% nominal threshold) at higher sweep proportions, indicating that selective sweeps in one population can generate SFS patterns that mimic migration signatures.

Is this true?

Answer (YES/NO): NO